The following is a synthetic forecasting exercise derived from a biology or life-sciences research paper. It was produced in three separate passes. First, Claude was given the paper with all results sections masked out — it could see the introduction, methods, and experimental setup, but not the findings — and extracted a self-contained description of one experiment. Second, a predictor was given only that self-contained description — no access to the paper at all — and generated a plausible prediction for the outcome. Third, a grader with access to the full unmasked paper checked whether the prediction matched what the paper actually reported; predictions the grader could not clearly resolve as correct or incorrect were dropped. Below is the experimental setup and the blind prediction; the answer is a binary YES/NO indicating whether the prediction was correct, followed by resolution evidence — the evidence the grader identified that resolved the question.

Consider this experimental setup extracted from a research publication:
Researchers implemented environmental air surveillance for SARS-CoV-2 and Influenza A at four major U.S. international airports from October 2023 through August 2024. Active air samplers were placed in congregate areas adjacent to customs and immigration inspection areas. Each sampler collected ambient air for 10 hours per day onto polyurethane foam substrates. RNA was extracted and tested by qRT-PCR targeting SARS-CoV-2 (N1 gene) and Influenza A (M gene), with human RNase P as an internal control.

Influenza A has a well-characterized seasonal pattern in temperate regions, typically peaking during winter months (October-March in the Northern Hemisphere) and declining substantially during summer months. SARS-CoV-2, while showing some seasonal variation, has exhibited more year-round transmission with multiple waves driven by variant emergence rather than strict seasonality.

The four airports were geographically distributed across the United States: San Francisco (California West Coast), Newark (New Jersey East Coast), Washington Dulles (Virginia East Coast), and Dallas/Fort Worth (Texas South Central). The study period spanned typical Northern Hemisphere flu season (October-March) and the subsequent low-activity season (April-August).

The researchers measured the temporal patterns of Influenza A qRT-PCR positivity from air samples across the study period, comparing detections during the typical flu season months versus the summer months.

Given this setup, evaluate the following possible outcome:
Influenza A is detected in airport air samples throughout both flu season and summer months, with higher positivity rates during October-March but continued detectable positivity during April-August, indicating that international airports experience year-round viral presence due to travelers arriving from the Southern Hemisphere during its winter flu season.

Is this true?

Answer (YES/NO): NO